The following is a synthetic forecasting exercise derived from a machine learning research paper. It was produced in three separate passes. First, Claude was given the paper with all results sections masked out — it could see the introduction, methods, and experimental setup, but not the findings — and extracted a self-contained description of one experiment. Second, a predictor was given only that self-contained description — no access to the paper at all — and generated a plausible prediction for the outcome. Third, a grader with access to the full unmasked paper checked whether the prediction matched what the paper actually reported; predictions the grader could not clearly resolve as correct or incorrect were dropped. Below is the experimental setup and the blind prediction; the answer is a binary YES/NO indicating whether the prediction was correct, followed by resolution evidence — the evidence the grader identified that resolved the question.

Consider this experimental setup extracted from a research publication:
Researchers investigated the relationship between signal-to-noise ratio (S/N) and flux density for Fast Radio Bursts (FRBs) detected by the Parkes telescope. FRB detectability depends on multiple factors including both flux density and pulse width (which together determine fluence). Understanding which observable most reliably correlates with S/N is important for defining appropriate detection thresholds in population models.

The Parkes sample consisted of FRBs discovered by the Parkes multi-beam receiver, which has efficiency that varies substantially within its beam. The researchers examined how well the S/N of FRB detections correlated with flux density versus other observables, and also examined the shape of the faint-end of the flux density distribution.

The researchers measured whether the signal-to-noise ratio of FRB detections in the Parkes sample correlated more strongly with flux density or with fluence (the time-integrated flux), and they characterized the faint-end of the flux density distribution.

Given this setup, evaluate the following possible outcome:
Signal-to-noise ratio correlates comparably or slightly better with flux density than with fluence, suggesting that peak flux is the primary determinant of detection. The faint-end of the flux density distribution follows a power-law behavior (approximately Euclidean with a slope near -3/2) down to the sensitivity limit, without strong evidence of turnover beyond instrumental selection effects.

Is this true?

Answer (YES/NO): YES